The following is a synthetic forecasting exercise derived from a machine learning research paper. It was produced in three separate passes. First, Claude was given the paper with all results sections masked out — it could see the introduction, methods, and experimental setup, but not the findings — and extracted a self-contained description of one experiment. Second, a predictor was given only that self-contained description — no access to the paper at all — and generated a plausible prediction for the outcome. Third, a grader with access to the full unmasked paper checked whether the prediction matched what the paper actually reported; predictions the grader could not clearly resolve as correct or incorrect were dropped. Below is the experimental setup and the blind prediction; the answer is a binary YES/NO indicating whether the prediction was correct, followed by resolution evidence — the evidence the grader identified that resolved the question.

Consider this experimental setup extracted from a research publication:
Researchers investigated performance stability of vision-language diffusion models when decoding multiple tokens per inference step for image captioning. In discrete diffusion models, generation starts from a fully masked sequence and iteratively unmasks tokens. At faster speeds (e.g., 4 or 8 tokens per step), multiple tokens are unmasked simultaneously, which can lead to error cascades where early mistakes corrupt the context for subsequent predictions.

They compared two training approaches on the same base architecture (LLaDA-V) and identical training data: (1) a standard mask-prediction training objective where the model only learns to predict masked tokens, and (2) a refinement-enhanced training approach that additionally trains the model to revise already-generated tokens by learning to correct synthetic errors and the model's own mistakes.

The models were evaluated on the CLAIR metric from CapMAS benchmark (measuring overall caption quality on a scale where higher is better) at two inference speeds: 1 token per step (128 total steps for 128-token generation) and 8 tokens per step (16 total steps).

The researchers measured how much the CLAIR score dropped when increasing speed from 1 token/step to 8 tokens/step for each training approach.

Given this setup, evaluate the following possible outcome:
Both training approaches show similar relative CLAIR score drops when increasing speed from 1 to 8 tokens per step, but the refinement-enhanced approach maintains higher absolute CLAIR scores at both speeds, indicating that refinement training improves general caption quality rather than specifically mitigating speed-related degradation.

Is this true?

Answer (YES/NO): NO